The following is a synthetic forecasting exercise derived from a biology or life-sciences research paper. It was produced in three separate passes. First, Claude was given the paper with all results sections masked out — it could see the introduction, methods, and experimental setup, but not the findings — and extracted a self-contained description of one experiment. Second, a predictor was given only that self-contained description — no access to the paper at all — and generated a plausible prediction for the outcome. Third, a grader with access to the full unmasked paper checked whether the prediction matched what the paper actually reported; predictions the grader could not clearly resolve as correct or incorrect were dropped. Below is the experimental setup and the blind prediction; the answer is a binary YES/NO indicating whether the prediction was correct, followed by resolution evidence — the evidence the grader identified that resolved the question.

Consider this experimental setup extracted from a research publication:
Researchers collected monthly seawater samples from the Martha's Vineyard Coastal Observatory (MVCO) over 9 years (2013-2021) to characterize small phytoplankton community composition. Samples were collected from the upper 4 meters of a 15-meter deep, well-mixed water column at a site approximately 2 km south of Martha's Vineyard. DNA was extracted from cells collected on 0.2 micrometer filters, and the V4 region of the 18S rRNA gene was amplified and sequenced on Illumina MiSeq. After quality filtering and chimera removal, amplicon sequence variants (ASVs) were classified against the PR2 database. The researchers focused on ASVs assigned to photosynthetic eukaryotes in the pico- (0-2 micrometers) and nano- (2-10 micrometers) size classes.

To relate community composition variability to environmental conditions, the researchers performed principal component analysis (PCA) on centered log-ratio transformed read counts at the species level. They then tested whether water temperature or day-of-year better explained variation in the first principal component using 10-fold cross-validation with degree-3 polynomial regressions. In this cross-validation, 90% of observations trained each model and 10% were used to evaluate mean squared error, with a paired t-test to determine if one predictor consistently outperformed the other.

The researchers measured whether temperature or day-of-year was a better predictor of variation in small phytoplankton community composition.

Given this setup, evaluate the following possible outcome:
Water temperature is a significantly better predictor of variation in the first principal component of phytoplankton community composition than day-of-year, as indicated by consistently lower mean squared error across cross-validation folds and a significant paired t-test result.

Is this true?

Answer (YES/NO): NO